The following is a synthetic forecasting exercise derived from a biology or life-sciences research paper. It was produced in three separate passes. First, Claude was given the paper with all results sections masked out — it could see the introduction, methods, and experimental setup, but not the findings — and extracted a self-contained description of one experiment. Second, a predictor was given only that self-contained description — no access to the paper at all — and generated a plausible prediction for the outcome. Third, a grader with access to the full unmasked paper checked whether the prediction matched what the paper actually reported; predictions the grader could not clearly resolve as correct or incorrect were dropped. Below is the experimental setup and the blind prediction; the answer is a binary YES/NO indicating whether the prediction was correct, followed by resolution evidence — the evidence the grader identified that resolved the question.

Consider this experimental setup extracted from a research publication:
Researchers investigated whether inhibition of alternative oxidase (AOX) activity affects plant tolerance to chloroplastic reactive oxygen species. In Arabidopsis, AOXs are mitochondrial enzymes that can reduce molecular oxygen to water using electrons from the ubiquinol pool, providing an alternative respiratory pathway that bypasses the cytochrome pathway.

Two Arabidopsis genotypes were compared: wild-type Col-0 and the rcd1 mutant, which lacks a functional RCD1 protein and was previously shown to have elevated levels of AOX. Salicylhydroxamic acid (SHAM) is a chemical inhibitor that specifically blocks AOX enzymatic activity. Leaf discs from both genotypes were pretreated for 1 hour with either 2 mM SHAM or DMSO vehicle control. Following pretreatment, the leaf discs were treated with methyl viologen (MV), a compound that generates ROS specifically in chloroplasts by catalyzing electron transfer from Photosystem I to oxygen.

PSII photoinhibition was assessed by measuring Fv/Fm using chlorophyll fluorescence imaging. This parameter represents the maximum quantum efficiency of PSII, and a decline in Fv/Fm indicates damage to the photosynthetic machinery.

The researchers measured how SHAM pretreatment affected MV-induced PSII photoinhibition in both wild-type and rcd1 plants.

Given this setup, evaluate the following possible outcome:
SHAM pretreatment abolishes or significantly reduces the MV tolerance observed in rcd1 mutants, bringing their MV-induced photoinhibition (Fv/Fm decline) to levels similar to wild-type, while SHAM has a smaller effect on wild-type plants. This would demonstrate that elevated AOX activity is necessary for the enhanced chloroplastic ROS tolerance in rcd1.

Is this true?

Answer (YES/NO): NO